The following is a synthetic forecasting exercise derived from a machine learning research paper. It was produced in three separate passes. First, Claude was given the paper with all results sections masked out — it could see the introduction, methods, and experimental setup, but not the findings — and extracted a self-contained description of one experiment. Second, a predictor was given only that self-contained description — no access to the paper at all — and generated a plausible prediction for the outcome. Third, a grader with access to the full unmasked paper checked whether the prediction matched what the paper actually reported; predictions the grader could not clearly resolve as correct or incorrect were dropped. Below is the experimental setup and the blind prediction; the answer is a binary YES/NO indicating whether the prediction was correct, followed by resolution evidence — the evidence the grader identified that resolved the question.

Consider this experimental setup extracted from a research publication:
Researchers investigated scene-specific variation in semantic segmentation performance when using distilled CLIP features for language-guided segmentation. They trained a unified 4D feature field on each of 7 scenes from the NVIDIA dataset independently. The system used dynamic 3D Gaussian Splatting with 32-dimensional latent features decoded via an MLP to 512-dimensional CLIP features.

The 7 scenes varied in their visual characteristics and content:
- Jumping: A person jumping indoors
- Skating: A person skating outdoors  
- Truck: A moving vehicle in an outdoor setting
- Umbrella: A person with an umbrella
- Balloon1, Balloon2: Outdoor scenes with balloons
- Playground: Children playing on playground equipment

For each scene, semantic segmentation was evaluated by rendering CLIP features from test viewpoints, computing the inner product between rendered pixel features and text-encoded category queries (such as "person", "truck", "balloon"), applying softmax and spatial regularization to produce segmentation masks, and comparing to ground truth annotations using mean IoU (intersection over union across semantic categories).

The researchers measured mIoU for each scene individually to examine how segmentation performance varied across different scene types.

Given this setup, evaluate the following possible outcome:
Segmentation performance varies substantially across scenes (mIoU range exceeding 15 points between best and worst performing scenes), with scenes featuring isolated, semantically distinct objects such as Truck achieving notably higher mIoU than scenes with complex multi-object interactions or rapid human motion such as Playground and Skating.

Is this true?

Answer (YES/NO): YES